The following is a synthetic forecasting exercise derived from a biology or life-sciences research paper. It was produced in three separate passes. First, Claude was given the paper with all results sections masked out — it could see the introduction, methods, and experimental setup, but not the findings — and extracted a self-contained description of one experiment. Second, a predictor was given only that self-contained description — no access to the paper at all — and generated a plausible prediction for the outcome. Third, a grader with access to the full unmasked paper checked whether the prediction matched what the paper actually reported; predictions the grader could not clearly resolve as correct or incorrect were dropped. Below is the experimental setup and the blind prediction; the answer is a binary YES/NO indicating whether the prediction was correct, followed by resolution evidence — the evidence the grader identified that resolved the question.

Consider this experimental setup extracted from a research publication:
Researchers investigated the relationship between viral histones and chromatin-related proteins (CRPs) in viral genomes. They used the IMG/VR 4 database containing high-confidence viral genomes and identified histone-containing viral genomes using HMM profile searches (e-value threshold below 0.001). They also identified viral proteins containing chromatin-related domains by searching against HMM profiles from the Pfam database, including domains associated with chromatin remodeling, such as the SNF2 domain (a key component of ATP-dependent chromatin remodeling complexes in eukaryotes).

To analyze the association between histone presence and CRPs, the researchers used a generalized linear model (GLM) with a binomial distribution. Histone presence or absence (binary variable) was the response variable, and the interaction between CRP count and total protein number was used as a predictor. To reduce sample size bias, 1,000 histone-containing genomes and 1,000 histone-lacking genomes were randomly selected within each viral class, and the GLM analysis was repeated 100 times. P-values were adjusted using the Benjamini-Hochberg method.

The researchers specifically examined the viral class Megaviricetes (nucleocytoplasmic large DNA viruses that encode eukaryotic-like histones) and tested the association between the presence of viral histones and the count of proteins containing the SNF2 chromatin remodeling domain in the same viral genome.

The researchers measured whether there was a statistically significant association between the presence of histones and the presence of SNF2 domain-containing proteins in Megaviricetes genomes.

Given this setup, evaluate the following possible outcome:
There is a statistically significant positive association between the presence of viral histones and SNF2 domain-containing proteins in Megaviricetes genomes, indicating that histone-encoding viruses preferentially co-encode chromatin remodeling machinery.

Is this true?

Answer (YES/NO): YES